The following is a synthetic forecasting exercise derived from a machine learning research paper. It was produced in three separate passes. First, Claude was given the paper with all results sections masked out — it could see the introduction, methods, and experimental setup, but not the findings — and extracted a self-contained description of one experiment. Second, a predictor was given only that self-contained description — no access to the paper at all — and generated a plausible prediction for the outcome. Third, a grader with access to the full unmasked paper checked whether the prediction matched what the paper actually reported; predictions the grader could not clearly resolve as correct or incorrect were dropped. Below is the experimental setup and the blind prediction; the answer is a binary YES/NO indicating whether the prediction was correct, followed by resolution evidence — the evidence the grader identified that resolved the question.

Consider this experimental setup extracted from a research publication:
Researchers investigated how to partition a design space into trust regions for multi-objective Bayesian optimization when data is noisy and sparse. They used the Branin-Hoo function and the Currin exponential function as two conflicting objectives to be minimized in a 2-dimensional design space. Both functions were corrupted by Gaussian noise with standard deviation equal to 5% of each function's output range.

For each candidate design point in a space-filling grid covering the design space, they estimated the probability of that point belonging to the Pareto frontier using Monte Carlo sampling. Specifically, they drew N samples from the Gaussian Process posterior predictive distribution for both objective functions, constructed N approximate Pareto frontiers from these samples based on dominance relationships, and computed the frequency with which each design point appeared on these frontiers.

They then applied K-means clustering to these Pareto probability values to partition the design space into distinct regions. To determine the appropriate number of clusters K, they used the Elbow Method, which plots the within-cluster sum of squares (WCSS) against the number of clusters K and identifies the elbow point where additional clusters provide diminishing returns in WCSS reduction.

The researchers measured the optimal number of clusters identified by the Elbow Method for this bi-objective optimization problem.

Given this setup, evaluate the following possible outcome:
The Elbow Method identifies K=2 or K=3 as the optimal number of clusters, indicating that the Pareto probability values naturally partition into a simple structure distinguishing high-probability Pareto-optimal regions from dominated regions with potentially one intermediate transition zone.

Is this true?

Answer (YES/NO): NO